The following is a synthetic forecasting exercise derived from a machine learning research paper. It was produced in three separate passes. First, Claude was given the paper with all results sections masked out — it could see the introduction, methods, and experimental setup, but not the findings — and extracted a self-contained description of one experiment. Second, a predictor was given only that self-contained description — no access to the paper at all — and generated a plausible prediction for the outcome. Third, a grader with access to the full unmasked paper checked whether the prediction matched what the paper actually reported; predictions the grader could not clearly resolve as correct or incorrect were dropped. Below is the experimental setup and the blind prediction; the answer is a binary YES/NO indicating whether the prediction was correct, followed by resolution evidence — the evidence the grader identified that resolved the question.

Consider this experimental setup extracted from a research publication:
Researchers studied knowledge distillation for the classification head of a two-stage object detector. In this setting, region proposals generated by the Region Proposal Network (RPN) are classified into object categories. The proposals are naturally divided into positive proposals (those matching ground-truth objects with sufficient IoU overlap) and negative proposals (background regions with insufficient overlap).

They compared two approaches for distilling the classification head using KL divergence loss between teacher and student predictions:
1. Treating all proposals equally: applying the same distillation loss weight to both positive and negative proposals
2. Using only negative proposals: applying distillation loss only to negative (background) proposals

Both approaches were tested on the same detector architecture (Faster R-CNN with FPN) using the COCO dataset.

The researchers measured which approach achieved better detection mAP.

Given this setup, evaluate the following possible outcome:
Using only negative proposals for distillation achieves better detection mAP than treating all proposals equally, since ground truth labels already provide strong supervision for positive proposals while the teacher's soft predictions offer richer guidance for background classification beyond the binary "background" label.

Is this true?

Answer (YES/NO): YES